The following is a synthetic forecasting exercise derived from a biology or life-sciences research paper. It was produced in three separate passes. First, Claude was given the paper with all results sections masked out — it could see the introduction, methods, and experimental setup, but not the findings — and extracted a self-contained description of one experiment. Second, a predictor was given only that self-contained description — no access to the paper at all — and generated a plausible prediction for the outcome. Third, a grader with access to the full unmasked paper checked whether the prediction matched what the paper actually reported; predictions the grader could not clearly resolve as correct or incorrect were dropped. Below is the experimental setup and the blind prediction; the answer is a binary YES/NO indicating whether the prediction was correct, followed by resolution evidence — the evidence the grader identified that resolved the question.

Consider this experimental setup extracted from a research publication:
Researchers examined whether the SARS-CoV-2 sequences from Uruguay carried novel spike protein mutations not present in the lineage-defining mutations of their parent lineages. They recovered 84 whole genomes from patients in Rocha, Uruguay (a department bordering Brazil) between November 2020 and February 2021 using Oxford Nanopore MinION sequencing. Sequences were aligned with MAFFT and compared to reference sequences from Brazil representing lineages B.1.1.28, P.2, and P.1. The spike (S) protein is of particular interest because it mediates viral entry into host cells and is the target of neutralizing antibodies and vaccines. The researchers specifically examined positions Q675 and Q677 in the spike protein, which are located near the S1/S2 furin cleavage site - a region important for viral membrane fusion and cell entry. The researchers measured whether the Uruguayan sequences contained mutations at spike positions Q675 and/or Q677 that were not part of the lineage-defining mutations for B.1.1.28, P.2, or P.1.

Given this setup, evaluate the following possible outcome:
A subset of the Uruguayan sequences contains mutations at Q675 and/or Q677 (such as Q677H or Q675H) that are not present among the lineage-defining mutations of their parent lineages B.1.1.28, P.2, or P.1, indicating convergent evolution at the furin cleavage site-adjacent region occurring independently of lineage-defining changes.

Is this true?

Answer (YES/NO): YES